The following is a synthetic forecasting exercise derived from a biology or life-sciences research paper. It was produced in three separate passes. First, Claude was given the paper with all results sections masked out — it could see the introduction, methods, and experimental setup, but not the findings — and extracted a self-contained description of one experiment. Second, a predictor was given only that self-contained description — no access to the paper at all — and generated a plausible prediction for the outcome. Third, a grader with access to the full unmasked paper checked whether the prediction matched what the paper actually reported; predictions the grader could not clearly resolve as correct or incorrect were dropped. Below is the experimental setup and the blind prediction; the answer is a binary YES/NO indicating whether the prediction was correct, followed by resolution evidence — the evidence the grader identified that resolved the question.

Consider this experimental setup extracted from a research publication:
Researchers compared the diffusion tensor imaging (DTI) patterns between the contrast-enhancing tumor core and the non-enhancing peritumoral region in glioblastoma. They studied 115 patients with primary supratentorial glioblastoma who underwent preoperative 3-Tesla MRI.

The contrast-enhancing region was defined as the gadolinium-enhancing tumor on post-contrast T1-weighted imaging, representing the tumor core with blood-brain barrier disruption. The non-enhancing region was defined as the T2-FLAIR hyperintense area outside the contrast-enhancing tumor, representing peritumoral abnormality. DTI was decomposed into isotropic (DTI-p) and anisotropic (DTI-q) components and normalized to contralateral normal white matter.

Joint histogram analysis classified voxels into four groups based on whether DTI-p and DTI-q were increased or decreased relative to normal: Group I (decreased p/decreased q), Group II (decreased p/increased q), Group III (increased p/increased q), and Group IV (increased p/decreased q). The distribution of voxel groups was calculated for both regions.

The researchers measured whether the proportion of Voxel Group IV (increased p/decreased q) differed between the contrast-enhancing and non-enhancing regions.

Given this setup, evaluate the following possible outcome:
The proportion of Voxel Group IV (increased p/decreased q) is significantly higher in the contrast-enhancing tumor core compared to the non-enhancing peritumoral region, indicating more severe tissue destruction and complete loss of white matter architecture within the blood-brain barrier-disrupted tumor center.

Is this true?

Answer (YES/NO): YES